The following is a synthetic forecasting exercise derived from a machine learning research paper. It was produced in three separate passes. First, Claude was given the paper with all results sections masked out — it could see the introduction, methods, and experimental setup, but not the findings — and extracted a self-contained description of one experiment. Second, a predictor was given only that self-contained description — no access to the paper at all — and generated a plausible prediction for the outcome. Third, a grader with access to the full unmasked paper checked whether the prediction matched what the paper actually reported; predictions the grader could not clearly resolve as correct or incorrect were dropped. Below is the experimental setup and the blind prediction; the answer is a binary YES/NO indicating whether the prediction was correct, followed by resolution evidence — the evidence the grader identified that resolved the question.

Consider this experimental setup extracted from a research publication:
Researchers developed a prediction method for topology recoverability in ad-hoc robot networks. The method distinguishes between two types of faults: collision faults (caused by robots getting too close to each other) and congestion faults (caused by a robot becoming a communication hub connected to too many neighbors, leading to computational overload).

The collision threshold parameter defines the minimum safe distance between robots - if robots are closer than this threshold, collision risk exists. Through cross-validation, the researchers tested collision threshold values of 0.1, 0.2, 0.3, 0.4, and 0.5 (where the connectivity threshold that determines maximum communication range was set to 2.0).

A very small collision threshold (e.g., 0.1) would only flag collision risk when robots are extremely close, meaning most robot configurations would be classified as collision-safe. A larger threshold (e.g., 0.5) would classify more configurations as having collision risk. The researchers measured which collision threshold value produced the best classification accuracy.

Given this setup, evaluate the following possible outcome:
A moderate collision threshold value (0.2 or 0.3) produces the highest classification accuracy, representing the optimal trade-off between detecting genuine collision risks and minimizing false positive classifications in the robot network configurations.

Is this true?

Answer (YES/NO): NO